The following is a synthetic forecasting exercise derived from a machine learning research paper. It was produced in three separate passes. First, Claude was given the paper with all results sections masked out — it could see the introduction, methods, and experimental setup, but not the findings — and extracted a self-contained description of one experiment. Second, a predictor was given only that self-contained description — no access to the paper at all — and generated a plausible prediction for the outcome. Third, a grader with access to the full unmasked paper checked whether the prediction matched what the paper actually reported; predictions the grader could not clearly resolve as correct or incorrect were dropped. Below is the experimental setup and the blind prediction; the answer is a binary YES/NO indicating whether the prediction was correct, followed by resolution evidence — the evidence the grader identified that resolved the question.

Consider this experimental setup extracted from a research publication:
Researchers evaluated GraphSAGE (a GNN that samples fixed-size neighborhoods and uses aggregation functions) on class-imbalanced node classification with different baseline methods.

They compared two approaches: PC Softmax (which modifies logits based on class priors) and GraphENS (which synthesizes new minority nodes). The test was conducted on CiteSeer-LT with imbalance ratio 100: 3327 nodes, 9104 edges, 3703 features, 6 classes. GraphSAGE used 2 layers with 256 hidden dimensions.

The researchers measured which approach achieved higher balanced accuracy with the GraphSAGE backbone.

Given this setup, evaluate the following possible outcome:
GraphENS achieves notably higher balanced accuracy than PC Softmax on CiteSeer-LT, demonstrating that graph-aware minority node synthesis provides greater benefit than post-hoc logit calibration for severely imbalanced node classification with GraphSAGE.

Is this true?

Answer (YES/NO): NO